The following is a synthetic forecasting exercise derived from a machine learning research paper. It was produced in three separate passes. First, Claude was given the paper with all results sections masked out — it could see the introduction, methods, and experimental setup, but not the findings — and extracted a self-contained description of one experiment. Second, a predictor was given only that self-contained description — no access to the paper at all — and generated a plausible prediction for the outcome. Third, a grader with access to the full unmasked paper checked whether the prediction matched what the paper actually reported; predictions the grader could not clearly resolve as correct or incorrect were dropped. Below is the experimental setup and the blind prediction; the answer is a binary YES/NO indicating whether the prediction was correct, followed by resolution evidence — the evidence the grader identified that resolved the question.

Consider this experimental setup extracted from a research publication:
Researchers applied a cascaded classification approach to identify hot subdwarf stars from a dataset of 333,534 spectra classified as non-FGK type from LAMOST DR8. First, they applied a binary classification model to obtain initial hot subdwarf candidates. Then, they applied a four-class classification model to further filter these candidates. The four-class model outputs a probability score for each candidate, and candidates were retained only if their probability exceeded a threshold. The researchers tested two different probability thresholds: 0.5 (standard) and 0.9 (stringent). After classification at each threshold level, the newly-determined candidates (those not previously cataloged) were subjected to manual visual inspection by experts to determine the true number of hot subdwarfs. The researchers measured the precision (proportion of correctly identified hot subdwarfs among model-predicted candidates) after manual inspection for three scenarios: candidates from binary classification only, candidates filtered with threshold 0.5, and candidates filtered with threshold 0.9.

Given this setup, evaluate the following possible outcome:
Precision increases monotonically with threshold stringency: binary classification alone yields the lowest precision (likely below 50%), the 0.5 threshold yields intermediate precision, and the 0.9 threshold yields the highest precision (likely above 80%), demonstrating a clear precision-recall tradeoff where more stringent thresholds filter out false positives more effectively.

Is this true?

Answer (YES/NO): NO